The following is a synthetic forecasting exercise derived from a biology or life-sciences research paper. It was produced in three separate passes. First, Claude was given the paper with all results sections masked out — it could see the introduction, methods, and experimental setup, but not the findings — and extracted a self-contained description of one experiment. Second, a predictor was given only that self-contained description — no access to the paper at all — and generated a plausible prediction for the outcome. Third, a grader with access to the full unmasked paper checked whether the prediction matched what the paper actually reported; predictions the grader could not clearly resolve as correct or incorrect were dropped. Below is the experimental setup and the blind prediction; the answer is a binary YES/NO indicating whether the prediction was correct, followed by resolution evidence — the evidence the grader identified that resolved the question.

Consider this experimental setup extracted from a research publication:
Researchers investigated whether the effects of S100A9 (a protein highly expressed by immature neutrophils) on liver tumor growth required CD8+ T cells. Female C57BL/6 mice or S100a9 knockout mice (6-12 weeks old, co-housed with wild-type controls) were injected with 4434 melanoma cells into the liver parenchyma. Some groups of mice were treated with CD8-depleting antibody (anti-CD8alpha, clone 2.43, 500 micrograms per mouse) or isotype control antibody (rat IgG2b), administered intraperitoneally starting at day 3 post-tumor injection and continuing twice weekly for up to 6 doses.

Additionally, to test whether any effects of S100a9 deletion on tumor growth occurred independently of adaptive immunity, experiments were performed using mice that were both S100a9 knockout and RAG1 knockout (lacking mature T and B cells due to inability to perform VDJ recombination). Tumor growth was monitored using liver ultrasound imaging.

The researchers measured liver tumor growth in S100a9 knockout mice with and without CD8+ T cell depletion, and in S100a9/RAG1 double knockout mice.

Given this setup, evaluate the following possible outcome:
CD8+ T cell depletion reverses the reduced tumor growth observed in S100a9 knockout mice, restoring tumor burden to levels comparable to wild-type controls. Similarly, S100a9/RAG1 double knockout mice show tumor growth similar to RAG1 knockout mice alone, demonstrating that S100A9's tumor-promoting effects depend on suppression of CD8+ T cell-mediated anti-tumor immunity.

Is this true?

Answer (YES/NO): YES